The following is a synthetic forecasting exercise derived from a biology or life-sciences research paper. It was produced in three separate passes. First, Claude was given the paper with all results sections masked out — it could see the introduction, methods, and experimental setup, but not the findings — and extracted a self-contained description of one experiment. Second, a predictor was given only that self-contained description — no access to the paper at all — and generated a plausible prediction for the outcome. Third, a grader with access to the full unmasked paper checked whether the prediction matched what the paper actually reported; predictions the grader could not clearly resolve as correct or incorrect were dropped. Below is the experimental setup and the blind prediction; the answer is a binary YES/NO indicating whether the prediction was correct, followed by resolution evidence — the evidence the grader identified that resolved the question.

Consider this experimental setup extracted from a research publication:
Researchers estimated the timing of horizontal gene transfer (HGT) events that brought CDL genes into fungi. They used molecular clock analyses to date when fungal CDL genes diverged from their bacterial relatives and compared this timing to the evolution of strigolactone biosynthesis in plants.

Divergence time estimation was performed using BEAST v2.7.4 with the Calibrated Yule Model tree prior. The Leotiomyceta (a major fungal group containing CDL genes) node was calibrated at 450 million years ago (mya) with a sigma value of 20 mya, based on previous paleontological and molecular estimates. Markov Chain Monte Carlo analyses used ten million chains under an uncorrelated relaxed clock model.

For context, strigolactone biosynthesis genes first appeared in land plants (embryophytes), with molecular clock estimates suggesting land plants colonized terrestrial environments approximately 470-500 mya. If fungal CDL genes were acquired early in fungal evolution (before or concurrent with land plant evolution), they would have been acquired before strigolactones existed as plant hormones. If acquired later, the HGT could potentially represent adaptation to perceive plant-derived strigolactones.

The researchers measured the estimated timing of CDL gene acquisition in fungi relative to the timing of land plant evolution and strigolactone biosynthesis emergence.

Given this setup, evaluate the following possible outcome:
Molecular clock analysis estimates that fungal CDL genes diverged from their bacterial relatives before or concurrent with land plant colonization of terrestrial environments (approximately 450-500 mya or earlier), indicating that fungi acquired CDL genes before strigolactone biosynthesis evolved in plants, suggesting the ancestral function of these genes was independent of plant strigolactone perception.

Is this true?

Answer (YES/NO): NO